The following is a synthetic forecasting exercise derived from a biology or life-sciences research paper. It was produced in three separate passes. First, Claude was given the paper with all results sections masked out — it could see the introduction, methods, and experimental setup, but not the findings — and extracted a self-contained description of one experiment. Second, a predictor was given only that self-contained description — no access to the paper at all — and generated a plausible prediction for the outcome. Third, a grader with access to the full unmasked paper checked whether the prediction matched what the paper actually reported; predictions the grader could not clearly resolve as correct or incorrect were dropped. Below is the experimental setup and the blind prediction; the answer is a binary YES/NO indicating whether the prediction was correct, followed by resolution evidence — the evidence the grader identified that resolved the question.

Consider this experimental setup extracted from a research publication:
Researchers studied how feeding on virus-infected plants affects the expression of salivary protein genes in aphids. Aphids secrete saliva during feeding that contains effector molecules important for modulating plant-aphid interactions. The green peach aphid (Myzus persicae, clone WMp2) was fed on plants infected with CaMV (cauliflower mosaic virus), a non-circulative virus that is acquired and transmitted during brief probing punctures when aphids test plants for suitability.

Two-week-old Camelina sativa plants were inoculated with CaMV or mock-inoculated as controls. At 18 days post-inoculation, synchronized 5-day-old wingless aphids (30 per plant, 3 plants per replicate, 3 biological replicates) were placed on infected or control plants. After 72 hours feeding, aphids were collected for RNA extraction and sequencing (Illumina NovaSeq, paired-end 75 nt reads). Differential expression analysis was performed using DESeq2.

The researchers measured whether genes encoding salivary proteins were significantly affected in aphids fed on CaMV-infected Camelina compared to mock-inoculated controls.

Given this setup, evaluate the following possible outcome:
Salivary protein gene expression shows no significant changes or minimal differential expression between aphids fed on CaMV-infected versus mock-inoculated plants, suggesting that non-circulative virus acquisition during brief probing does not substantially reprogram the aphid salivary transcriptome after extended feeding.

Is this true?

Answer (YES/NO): NO